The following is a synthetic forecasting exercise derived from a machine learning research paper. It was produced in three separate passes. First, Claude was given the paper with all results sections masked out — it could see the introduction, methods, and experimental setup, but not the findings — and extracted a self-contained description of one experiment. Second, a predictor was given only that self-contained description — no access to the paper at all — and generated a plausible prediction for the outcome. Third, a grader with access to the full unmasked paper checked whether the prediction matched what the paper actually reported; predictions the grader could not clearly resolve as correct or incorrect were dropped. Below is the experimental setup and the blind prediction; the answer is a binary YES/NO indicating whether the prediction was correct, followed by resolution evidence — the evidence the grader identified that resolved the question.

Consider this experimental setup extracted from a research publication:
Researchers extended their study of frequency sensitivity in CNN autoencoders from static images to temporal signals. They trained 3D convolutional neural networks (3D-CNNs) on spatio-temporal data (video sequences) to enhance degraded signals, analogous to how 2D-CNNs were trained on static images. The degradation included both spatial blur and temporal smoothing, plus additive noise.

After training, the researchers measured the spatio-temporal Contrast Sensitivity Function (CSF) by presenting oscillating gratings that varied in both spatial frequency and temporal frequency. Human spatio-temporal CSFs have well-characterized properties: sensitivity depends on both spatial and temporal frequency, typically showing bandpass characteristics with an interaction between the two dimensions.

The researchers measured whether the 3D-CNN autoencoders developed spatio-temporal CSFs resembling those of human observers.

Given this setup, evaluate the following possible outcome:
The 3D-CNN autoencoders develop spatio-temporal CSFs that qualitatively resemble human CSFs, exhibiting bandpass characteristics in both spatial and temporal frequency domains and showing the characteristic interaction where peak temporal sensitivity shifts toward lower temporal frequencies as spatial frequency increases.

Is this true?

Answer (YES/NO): NO